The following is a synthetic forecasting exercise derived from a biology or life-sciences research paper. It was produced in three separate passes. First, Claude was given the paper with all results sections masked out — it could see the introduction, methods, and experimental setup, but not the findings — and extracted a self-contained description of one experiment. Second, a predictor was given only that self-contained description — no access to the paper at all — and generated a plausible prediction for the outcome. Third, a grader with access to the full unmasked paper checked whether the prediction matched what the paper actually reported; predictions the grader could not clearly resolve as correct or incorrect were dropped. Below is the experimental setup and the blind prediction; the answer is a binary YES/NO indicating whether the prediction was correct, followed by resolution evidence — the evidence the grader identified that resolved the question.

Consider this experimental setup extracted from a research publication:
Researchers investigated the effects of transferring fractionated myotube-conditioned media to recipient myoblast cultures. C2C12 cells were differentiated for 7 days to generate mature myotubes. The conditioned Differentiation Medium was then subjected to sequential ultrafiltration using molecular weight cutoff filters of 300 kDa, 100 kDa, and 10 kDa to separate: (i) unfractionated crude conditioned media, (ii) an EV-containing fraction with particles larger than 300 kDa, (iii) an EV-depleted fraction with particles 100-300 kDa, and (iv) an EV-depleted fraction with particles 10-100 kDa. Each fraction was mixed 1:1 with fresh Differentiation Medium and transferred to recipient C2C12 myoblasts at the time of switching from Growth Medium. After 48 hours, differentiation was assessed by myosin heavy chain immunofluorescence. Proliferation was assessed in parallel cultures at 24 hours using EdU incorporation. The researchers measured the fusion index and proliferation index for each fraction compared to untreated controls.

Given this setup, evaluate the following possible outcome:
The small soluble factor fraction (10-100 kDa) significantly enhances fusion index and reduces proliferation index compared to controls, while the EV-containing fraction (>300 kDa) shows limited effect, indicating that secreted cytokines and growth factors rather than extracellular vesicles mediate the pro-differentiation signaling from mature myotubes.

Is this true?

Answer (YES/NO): NO